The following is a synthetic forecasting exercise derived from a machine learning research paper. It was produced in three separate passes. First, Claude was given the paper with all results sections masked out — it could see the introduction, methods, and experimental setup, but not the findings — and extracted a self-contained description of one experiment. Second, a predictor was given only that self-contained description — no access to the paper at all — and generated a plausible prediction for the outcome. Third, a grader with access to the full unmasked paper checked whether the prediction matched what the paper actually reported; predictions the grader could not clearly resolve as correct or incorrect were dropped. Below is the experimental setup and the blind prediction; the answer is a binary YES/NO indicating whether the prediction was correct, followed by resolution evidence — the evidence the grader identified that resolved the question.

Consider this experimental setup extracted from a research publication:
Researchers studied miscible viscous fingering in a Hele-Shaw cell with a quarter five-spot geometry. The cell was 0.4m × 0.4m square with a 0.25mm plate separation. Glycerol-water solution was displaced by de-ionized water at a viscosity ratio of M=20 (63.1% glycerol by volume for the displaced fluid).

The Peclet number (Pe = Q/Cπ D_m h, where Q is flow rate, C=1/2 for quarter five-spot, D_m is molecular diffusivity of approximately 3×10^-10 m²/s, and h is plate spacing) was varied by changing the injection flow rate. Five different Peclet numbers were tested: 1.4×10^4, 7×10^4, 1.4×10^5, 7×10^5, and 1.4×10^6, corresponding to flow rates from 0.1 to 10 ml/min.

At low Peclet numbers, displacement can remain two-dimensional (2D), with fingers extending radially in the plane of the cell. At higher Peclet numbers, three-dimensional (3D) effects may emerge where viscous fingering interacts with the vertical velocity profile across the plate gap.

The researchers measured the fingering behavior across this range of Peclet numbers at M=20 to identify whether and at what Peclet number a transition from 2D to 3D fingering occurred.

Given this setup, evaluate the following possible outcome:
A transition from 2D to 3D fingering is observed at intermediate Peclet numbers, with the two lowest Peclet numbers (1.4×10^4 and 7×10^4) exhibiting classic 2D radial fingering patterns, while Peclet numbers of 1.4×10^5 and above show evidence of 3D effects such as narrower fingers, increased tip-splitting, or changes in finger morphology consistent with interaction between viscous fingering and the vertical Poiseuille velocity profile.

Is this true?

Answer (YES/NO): NO